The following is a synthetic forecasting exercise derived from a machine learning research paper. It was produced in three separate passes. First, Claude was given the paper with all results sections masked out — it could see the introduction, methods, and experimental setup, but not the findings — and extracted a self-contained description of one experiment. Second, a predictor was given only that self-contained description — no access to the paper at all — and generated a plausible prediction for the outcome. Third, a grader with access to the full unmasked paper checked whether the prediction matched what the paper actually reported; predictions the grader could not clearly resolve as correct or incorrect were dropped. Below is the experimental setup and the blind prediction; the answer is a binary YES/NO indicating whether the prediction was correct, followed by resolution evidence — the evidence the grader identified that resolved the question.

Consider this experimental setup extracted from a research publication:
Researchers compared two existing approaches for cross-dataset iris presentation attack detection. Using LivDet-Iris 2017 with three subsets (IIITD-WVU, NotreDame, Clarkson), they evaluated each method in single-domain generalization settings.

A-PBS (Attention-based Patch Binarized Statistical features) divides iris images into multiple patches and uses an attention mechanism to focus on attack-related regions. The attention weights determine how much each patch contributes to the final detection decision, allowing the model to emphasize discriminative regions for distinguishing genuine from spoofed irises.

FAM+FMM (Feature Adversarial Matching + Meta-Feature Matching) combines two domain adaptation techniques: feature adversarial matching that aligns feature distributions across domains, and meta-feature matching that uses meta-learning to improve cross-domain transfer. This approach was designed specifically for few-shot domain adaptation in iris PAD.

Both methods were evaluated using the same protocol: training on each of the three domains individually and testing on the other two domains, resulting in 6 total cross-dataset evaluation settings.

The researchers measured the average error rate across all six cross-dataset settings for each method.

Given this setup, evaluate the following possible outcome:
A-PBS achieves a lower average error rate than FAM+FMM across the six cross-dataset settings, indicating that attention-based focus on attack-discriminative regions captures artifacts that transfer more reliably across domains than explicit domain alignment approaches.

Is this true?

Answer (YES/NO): NO